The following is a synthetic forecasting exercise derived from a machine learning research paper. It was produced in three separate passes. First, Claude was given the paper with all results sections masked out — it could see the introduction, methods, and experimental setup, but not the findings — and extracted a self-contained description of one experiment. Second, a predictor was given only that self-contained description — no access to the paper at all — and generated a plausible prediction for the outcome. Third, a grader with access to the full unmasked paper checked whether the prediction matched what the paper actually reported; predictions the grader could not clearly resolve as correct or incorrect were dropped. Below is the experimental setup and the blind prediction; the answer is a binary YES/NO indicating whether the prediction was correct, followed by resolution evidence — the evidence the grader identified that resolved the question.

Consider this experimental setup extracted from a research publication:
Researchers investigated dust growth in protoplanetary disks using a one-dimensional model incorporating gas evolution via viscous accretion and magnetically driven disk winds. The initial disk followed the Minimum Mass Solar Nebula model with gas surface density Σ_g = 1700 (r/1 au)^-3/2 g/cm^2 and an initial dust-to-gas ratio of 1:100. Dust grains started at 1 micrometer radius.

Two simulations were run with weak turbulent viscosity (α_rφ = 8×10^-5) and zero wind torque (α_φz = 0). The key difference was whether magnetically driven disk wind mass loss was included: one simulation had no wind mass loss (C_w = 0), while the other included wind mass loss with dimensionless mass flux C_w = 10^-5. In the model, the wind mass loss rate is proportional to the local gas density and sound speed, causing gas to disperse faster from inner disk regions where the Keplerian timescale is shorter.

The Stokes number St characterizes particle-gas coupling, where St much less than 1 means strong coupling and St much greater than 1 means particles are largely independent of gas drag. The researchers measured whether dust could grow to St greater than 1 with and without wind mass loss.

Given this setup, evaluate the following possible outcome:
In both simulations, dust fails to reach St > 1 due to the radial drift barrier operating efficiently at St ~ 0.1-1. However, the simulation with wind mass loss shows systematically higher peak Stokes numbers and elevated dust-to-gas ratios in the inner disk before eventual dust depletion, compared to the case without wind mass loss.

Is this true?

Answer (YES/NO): NO